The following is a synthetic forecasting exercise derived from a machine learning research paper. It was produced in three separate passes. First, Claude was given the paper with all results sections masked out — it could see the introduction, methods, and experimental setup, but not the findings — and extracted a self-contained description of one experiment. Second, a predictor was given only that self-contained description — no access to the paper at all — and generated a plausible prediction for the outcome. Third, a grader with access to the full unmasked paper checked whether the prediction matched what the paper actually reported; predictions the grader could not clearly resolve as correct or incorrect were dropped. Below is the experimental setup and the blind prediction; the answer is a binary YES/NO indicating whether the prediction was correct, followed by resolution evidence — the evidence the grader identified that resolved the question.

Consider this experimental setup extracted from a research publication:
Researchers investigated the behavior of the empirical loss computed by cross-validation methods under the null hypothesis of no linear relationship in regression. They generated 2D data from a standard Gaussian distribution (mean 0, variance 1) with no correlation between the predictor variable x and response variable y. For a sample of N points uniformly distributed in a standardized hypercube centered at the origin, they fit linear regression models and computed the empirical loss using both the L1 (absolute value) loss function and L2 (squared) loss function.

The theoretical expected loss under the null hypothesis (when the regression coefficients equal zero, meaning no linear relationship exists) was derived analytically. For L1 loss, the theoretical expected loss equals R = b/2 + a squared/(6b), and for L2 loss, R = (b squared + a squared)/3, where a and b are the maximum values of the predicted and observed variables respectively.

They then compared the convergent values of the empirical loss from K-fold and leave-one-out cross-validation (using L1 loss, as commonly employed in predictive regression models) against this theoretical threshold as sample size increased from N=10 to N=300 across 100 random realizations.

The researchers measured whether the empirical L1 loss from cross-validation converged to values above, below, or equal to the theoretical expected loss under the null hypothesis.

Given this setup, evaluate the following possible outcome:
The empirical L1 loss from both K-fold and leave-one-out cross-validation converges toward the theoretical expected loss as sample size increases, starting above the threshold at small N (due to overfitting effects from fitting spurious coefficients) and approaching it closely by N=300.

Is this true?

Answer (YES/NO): NO